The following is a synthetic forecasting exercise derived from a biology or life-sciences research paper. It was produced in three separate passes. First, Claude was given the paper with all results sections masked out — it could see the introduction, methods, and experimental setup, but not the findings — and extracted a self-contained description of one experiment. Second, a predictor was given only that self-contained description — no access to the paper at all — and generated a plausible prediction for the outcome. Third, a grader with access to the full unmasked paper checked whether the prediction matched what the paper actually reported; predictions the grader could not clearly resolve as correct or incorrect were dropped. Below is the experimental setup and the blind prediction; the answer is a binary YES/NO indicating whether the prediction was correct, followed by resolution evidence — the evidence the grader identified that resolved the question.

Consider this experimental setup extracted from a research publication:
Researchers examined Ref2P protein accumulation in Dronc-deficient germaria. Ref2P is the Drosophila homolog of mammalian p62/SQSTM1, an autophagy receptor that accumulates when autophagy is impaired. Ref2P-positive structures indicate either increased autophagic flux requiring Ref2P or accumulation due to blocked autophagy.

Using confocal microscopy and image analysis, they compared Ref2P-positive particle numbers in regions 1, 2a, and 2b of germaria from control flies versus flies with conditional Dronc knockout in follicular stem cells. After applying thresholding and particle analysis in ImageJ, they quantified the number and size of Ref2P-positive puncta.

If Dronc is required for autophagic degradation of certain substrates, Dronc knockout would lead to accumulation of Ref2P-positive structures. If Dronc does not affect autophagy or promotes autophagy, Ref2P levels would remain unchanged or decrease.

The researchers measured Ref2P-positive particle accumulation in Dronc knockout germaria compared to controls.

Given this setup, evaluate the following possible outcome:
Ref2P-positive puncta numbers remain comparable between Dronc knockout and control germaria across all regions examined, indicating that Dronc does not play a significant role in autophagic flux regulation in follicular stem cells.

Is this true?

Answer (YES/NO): NO